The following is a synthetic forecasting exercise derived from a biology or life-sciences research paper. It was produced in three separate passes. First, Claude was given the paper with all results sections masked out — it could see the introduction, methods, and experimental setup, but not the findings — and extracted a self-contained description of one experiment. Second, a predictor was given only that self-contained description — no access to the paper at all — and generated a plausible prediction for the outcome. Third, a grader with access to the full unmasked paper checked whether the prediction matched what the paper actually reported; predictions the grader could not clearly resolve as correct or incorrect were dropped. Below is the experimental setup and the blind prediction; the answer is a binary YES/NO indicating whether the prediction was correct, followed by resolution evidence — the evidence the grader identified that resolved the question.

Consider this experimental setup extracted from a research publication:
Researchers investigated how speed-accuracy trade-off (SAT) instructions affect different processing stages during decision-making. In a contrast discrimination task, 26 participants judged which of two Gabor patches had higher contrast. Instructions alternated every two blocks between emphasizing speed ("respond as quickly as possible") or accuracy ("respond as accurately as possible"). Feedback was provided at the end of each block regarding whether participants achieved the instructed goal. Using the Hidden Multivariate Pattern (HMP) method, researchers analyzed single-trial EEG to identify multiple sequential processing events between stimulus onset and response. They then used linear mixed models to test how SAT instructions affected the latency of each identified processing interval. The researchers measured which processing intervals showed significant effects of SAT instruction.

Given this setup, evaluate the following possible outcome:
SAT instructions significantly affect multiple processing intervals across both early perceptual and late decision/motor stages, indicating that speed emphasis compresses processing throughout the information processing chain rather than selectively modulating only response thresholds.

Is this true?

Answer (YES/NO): YES